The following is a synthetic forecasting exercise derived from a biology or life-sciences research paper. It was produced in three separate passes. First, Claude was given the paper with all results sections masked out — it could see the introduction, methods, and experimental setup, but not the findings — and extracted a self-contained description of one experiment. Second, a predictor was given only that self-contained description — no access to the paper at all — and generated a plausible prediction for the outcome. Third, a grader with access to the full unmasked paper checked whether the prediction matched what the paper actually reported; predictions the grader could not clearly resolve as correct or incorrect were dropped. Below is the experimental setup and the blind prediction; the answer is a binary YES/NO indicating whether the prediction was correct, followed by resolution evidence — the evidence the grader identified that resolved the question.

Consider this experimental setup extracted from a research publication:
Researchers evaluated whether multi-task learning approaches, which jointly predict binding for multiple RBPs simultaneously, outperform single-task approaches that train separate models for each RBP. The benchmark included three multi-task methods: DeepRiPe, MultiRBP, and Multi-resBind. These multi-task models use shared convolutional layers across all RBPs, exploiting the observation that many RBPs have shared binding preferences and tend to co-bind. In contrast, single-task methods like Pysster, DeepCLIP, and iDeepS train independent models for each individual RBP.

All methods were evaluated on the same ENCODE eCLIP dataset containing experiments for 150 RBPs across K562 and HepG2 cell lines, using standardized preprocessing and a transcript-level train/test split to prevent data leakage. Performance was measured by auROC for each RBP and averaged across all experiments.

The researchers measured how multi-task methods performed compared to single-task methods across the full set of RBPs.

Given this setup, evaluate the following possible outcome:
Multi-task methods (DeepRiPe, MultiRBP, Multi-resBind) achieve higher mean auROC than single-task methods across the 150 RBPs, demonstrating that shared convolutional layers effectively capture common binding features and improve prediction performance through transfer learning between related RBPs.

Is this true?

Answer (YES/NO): NO